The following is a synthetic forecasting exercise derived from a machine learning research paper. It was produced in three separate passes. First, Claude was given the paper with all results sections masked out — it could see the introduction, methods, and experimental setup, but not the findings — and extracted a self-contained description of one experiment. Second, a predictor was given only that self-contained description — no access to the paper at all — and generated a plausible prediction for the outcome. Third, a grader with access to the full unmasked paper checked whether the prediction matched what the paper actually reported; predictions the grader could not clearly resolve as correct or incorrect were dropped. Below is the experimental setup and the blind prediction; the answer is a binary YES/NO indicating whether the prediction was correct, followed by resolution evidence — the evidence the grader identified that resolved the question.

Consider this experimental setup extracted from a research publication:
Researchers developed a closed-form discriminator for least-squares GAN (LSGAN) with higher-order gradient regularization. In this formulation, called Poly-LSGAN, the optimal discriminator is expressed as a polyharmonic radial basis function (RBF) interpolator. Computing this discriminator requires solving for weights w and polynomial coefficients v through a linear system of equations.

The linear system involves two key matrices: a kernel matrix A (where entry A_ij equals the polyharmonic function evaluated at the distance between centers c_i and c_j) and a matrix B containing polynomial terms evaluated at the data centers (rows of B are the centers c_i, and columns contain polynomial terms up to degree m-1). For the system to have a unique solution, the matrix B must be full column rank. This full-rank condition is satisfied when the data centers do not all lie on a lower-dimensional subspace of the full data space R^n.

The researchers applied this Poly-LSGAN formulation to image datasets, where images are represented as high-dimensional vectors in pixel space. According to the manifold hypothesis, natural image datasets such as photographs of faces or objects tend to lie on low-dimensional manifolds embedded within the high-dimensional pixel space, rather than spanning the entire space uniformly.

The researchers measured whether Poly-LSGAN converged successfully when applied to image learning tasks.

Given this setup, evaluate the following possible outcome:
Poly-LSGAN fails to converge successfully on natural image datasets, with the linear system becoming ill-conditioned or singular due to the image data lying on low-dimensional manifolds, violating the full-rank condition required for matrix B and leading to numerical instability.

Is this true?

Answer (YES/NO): YES